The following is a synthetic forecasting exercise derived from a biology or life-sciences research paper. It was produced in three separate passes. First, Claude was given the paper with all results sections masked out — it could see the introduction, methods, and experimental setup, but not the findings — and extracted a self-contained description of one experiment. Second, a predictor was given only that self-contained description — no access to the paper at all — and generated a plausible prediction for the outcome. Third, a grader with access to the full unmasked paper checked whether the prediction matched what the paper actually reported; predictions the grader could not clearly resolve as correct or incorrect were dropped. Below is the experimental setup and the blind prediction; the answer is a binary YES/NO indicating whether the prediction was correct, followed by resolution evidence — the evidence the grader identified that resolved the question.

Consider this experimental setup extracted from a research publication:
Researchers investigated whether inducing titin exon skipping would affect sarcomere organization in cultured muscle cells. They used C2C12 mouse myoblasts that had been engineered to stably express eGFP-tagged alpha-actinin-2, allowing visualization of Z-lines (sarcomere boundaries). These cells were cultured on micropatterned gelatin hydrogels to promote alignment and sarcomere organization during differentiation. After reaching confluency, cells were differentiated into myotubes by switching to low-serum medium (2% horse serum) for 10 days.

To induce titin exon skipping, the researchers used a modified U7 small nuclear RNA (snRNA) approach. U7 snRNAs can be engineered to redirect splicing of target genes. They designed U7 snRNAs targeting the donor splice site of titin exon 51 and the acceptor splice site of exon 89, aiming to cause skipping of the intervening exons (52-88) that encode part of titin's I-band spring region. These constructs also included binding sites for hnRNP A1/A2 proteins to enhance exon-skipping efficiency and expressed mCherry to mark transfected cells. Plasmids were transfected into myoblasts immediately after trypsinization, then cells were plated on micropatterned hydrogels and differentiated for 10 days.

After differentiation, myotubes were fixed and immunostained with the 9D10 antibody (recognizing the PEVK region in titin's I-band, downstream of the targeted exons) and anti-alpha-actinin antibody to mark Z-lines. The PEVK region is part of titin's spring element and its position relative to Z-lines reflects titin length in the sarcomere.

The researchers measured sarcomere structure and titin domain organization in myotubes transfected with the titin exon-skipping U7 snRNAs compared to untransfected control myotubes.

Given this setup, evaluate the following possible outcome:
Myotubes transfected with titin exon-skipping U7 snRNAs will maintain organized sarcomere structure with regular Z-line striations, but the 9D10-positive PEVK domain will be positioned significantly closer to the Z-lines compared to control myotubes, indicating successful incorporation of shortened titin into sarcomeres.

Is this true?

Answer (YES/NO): NO